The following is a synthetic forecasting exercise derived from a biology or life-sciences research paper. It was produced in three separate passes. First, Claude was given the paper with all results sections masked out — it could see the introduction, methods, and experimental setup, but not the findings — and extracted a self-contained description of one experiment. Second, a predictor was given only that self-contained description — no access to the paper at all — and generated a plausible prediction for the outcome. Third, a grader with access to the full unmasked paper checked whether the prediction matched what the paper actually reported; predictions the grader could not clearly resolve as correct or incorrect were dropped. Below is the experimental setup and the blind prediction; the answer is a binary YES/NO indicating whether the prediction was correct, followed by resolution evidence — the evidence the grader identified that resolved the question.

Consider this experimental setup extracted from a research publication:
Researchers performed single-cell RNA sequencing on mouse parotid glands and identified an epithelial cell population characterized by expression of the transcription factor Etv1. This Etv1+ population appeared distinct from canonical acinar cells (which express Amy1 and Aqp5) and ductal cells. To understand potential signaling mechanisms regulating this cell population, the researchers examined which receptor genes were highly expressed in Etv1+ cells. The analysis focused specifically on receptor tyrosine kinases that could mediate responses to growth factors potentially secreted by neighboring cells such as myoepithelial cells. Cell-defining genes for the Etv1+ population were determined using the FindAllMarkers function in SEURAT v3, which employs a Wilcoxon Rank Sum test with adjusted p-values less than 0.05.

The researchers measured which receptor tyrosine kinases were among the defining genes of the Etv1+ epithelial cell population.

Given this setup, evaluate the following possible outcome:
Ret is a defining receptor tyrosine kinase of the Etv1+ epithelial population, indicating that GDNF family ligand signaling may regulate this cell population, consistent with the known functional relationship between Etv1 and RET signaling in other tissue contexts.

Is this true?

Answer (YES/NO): NO